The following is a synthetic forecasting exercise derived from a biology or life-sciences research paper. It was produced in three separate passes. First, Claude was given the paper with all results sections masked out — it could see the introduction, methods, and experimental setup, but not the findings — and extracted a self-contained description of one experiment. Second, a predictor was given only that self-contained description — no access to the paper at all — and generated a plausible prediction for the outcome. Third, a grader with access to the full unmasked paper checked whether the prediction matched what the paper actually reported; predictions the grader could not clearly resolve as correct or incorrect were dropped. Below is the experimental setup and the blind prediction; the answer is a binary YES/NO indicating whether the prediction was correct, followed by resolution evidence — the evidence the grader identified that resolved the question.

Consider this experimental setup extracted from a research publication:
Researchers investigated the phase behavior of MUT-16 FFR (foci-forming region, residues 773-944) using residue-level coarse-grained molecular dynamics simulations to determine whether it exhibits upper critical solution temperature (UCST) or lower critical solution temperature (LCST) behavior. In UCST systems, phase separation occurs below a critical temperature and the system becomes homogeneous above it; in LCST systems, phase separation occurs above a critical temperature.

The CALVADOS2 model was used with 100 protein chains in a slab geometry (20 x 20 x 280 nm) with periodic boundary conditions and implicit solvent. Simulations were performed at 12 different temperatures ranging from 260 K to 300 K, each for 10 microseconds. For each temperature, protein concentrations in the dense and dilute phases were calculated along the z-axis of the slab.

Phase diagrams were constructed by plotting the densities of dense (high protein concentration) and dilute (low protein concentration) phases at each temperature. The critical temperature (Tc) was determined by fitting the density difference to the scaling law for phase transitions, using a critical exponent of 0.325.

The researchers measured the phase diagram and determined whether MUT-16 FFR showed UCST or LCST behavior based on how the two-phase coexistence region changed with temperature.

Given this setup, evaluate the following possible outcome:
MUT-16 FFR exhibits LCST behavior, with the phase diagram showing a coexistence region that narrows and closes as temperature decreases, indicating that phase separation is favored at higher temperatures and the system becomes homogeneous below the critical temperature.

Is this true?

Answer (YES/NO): NO